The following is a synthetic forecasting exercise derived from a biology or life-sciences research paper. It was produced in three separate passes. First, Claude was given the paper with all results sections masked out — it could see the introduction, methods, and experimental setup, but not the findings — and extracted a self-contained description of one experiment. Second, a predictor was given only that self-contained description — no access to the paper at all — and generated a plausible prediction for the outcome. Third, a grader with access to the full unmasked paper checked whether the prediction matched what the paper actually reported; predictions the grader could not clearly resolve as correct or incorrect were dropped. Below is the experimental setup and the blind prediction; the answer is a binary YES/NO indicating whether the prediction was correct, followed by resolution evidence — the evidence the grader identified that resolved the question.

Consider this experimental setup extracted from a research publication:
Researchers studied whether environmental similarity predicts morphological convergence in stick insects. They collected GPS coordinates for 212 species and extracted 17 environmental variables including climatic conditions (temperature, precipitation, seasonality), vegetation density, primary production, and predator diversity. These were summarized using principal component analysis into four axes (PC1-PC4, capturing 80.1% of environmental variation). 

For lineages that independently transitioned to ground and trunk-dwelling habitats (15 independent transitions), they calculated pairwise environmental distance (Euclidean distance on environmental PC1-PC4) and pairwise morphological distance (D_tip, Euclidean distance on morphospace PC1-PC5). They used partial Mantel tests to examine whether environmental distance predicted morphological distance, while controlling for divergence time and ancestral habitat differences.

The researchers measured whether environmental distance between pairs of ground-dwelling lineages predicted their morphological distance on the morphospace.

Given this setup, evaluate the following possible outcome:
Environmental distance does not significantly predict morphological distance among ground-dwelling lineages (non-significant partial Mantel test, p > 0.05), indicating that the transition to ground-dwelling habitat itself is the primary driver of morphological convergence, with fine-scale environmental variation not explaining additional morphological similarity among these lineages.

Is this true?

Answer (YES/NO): NO